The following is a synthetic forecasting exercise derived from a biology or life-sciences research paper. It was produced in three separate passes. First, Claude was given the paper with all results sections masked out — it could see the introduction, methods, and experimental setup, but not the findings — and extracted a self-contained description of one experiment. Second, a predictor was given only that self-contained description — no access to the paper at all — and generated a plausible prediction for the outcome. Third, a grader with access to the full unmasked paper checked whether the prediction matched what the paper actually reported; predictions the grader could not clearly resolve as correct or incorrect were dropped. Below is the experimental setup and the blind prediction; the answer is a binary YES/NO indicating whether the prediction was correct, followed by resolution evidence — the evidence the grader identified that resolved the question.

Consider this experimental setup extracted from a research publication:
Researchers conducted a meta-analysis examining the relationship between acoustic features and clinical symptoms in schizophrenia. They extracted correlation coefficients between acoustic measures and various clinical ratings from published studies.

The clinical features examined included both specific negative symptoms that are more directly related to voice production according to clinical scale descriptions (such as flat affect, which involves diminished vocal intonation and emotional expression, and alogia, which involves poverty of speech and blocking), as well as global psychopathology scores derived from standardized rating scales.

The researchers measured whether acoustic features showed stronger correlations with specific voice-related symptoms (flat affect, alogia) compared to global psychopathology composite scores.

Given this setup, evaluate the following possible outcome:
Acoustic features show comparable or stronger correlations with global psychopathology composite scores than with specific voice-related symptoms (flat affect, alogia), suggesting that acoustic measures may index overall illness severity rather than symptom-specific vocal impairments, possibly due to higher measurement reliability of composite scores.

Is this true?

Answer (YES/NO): NO